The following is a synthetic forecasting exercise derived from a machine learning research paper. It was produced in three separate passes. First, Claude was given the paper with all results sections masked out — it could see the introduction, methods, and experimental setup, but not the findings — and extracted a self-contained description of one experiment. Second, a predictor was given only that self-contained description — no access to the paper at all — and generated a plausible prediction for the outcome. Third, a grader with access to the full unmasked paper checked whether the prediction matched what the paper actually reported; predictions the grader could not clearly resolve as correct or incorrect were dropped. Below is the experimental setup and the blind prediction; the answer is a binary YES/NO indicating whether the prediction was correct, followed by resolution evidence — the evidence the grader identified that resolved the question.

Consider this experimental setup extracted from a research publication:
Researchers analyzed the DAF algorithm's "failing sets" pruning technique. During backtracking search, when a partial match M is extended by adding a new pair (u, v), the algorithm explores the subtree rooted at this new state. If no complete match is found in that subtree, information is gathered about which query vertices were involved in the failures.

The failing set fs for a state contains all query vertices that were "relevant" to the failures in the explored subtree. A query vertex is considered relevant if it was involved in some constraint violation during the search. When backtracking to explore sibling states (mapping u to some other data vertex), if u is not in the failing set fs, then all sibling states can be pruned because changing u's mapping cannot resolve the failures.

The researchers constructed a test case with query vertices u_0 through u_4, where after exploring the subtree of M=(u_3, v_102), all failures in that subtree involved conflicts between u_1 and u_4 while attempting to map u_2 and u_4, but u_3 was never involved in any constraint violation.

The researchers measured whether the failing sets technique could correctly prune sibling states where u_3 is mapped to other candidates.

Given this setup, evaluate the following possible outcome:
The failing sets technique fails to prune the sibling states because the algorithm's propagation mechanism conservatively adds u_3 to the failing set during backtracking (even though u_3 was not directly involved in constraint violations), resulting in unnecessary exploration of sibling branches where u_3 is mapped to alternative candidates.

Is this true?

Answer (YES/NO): NO